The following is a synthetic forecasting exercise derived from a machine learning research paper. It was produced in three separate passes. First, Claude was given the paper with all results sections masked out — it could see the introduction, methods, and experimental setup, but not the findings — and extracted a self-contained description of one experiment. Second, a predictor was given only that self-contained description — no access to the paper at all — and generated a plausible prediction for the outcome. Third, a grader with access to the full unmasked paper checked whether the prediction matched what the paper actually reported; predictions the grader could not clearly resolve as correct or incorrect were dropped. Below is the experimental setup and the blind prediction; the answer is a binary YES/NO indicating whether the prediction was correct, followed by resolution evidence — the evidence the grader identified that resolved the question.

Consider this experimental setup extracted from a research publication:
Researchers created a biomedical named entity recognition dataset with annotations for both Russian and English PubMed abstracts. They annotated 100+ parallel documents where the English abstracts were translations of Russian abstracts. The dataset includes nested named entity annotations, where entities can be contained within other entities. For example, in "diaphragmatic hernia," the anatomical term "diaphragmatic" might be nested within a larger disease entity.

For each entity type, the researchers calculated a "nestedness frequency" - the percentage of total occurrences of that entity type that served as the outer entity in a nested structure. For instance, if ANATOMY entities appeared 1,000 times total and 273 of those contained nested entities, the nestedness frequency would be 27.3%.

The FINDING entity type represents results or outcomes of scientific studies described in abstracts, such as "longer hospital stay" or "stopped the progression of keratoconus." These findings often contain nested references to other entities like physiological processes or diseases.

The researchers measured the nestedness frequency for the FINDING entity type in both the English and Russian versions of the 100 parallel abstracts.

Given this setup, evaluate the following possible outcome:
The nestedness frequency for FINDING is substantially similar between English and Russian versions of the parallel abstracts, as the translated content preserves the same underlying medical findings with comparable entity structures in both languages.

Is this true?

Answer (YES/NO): NO